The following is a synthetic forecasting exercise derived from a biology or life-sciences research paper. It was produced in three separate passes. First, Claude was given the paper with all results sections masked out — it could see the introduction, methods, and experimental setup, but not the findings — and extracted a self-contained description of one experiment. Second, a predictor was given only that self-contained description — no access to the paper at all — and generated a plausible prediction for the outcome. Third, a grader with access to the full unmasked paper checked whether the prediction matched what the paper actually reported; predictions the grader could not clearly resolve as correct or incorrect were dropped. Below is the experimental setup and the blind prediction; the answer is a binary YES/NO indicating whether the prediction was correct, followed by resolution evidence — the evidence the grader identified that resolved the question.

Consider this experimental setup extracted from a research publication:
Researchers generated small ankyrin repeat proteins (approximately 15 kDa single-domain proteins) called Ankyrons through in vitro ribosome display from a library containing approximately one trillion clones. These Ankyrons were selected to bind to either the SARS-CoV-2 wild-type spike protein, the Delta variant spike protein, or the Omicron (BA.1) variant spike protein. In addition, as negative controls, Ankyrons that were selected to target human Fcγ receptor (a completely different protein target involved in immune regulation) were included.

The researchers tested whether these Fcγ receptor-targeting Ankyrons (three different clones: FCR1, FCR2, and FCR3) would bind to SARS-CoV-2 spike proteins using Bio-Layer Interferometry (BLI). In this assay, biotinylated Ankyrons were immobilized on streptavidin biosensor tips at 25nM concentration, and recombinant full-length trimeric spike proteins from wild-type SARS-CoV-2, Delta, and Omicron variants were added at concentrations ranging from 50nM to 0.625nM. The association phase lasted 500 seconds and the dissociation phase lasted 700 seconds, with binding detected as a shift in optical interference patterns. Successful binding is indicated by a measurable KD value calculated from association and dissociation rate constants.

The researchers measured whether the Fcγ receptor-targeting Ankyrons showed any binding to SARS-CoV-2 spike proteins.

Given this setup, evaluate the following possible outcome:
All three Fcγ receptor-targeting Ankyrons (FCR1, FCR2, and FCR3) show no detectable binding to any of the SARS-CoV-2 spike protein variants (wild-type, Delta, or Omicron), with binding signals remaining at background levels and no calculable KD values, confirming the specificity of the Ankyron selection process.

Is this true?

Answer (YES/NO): YES